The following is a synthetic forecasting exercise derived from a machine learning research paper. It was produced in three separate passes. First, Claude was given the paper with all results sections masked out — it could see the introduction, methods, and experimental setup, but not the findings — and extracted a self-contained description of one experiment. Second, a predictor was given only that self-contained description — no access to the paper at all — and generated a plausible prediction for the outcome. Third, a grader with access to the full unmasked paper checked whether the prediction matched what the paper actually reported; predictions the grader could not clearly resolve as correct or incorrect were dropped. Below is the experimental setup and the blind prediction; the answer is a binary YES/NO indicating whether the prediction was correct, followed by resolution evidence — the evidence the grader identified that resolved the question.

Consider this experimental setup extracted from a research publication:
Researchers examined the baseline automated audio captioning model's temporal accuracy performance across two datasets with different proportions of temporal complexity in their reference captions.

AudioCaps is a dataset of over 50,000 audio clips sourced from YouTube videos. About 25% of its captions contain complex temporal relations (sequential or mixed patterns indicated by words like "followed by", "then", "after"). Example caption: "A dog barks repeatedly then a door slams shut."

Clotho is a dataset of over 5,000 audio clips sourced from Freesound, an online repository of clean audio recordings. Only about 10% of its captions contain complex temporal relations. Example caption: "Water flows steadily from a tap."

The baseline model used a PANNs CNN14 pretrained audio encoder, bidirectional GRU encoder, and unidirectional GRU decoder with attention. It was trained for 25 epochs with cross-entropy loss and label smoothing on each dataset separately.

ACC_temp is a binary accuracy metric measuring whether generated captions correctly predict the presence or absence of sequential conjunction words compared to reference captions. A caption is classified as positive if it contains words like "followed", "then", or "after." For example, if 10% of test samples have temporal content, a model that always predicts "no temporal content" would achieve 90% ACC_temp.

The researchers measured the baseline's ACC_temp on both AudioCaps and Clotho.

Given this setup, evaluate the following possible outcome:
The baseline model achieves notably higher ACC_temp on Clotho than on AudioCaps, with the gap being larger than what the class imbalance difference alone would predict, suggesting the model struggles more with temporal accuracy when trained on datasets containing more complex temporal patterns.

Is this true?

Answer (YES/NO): YES